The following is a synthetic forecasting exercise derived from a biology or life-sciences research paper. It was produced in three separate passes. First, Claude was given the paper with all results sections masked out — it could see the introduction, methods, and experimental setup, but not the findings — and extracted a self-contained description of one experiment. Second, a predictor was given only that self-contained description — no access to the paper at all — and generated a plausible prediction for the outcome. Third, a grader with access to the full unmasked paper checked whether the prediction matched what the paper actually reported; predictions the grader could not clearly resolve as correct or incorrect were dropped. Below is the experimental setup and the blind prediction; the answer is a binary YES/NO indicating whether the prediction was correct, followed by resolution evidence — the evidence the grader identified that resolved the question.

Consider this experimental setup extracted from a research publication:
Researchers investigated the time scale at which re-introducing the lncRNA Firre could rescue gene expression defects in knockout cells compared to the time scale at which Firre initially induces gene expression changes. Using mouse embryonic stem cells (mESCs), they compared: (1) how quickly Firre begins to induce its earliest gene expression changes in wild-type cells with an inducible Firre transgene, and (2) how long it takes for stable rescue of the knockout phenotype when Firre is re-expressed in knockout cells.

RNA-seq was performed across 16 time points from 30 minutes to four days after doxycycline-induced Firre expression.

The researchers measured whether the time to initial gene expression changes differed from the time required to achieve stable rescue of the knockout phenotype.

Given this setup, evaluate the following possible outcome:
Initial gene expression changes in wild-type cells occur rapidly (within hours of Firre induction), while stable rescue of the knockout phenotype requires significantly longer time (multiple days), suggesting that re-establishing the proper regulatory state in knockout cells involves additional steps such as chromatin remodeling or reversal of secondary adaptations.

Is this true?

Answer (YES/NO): NO